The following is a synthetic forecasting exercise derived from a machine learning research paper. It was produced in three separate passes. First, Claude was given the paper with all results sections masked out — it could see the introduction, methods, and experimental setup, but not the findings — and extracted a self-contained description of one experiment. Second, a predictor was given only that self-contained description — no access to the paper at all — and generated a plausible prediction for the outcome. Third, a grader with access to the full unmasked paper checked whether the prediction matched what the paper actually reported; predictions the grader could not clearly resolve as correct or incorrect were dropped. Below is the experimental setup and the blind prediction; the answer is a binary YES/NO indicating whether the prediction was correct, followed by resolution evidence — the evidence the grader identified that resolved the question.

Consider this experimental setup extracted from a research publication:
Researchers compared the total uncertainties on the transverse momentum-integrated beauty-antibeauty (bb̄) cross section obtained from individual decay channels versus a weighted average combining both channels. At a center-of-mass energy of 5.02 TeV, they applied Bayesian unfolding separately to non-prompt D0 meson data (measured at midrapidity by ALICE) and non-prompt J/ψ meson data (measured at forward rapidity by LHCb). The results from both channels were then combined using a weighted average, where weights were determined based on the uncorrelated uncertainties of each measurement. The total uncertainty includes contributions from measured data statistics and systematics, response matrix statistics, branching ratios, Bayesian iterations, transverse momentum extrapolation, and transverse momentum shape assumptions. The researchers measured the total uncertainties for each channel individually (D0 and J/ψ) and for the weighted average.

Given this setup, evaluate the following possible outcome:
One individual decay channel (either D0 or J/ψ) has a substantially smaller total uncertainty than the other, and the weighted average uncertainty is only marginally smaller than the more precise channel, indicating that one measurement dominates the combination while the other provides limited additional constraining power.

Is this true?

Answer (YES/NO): NO